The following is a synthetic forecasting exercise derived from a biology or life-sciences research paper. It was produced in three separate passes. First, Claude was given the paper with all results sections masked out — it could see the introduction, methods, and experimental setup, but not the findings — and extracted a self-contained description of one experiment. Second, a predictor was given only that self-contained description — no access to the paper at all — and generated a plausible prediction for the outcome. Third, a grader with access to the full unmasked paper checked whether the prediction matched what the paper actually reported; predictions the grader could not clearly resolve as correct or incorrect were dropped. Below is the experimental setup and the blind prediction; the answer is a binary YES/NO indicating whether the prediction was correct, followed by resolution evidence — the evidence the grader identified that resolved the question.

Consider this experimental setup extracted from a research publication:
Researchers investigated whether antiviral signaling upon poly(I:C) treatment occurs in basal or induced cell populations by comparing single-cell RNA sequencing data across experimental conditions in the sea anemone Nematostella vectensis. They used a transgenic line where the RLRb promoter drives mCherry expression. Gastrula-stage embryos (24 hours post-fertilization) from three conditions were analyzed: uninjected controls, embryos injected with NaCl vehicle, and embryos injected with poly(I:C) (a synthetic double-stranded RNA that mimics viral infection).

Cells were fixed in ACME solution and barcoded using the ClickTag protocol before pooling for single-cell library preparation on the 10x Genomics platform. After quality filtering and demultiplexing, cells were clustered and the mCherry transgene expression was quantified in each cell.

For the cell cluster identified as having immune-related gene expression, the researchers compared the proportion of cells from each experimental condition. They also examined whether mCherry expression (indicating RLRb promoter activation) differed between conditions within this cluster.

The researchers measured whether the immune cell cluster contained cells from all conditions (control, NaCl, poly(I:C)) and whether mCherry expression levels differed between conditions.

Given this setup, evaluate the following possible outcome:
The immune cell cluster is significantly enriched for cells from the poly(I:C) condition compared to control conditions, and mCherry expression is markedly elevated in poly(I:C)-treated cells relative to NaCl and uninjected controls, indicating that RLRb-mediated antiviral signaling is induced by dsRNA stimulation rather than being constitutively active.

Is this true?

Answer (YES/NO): YES